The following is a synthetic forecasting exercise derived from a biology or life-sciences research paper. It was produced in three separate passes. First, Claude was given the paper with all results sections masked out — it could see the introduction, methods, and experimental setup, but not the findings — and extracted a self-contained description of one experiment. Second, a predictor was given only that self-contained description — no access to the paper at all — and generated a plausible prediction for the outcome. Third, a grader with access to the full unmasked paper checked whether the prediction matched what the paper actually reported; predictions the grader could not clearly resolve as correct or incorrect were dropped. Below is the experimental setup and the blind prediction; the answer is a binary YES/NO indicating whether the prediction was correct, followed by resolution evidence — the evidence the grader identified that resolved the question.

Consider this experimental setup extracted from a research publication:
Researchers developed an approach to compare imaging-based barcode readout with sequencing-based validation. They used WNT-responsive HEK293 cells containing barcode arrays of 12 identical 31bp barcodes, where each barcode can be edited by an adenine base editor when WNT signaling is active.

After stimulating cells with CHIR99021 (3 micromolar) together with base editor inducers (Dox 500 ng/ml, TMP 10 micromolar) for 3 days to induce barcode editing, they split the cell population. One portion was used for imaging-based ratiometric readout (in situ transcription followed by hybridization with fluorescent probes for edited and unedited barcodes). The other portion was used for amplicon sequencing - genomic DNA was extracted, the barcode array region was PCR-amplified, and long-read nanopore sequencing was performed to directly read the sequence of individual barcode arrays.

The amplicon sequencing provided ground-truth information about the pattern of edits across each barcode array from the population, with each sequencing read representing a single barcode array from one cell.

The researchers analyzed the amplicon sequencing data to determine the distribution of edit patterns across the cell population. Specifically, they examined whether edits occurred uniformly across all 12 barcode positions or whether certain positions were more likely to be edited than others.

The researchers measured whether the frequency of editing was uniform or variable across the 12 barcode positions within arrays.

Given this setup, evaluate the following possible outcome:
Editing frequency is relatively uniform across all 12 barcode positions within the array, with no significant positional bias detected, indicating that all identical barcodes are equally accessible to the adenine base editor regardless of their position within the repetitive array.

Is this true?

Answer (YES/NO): YES